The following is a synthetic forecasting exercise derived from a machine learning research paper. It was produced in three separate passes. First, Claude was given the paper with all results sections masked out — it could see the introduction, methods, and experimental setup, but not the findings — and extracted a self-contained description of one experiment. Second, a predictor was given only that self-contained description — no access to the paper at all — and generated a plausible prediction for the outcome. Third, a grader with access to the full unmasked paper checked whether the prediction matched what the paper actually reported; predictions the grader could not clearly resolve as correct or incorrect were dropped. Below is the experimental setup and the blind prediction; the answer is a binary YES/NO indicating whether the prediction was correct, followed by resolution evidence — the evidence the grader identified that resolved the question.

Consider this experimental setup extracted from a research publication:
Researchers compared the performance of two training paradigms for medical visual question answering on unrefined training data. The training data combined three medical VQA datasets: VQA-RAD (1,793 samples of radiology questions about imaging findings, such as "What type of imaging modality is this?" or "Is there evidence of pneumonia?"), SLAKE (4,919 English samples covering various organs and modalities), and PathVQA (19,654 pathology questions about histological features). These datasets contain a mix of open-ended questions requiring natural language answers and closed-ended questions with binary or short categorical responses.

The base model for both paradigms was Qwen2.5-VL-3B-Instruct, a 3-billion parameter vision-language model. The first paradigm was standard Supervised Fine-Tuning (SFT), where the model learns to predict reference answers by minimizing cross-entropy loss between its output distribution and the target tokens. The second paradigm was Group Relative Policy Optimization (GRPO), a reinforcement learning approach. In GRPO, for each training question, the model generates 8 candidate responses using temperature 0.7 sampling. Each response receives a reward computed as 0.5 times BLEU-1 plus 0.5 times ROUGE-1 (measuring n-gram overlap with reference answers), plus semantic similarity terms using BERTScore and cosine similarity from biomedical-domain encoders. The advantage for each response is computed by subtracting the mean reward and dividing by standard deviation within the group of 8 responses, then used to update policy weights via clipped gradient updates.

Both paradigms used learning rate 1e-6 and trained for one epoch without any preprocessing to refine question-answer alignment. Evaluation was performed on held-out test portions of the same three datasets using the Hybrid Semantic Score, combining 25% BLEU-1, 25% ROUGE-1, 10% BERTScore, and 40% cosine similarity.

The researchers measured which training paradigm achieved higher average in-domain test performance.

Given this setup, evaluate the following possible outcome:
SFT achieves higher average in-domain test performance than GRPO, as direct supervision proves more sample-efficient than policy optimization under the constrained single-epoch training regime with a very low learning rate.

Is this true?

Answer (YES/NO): YES